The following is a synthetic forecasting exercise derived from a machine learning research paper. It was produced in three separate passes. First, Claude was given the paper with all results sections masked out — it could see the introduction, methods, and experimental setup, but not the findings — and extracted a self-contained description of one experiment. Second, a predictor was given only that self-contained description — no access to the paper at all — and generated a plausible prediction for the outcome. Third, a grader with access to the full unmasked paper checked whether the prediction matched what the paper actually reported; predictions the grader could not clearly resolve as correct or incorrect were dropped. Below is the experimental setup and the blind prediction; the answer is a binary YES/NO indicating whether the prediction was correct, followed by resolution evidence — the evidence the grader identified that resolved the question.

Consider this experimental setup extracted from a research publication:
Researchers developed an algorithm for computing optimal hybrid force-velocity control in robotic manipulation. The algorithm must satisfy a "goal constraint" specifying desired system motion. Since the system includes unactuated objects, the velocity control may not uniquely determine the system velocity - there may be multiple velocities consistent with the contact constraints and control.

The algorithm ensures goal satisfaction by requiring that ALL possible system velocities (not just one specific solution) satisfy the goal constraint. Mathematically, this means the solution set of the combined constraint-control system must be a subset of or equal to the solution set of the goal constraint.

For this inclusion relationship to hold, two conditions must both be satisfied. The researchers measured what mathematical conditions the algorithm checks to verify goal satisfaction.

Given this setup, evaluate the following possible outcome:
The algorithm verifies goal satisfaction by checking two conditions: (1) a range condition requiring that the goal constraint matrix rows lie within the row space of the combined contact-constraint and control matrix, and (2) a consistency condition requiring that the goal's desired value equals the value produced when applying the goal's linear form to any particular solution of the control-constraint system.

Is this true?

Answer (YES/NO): YES